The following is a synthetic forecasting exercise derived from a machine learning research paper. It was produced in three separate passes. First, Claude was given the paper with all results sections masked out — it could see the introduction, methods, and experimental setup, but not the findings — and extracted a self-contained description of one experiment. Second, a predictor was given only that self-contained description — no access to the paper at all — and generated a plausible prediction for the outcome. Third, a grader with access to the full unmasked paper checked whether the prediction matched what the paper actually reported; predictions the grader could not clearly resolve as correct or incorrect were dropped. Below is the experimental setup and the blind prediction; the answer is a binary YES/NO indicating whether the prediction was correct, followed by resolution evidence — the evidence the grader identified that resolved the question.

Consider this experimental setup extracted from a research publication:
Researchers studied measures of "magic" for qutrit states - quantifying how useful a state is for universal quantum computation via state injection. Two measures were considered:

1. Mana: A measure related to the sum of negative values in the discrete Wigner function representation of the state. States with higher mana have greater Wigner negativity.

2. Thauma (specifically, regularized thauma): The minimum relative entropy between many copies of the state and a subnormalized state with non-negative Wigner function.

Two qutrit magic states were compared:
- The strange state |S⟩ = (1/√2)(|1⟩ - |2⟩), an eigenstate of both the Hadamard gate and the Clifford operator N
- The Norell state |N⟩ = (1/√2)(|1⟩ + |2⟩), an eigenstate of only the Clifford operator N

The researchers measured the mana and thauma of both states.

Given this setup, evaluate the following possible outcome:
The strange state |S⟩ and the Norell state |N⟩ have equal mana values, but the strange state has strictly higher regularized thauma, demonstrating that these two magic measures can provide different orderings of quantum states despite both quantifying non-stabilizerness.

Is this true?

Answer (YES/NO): YES